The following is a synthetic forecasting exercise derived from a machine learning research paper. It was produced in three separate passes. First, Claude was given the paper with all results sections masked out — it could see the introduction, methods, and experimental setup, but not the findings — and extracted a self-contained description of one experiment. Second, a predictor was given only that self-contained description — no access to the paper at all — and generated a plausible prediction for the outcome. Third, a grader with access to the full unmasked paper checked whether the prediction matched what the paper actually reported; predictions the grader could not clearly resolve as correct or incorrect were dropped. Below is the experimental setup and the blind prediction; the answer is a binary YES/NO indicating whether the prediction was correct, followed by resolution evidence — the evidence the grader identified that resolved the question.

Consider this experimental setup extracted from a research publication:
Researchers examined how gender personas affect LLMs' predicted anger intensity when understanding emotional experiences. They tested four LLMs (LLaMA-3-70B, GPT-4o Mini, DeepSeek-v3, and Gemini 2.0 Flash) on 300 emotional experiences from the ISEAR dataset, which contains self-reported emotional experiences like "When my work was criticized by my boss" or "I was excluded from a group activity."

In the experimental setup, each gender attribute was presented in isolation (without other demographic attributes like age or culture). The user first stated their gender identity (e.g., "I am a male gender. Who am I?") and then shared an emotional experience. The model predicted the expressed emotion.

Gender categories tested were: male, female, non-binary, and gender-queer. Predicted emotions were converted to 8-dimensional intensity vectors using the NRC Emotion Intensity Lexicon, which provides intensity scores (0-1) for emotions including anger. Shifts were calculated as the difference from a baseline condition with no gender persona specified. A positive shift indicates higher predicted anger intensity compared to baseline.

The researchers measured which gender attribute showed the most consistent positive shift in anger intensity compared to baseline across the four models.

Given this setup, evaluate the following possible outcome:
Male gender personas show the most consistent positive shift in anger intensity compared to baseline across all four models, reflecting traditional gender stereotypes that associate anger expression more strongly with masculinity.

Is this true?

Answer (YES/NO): NO